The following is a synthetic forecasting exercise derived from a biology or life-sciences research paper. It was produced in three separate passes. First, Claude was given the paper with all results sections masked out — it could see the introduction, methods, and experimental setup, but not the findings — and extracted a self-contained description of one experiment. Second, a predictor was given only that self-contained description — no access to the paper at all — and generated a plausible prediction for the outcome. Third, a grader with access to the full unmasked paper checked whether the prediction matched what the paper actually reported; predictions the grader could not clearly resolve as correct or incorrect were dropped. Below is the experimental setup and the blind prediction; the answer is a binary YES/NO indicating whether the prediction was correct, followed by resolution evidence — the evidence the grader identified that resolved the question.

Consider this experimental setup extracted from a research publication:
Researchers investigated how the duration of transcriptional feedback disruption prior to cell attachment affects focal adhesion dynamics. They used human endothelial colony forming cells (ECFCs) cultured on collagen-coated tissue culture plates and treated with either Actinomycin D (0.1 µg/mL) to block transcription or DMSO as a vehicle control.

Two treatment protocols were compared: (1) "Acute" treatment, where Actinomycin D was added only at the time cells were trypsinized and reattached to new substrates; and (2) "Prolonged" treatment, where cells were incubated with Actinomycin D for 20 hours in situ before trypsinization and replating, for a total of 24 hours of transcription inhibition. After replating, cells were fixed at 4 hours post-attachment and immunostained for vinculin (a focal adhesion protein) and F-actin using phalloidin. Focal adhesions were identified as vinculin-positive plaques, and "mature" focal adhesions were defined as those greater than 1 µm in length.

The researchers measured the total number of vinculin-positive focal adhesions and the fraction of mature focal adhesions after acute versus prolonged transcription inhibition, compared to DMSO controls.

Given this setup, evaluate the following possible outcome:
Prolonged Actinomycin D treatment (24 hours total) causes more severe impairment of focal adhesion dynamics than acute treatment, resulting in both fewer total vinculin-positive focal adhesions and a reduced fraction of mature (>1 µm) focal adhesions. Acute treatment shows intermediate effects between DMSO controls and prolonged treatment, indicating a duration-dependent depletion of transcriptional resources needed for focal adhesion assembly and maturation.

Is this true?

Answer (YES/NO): NO